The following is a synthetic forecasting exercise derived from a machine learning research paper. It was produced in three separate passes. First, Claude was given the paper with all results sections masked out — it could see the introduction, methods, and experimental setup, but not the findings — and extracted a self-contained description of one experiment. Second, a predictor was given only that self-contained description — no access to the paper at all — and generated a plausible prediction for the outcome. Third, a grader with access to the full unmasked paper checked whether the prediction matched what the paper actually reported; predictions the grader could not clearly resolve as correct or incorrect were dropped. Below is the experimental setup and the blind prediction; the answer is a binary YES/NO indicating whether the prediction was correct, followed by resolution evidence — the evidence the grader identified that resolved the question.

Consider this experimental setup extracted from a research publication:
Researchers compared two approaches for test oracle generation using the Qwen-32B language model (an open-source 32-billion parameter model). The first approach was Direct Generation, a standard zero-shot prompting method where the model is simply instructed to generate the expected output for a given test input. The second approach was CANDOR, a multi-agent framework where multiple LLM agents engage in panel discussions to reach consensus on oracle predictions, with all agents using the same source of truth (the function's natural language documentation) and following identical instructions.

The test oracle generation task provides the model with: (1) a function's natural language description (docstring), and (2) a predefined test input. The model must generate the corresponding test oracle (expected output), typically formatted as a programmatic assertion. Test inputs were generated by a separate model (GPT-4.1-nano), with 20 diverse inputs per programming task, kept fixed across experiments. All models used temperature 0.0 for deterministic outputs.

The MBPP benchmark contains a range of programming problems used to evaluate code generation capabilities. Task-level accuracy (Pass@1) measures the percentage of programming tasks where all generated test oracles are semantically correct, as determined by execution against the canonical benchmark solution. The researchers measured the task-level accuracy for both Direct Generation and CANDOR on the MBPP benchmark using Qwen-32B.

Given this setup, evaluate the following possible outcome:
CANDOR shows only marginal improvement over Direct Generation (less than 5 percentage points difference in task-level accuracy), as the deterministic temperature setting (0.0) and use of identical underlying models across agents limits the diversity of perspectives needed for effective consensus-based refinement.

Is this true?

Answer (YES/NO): NO